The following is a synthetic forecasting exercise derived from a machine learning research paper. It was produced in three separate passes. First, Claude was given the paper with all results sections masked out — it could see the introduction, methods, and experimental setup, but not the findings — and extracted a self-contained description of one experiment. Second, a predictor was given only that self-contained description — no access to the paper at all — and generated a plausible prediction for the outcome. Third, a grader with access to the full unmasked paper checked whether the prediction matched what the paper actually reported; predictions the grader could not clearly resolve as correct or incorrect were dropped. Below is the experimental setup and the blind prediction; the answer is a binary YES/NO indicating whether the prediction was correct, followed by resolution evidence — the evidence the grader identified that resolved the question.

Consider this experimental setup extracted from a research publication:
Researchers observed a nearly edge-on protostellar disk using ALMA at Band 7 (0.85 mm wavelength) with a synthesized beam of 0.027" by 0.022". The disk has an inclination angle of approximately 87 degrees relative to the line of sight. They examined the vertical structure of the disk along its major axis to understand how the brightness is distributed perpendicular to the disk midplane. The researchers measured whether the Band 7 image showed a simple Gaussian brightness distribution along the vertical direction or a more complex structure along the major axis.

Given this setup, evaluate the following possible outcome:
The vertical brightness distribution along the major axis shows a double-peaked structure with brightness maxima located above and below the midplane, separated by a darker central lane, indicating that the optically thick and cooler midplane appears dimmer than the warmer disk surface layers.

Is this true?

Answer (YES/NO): YES